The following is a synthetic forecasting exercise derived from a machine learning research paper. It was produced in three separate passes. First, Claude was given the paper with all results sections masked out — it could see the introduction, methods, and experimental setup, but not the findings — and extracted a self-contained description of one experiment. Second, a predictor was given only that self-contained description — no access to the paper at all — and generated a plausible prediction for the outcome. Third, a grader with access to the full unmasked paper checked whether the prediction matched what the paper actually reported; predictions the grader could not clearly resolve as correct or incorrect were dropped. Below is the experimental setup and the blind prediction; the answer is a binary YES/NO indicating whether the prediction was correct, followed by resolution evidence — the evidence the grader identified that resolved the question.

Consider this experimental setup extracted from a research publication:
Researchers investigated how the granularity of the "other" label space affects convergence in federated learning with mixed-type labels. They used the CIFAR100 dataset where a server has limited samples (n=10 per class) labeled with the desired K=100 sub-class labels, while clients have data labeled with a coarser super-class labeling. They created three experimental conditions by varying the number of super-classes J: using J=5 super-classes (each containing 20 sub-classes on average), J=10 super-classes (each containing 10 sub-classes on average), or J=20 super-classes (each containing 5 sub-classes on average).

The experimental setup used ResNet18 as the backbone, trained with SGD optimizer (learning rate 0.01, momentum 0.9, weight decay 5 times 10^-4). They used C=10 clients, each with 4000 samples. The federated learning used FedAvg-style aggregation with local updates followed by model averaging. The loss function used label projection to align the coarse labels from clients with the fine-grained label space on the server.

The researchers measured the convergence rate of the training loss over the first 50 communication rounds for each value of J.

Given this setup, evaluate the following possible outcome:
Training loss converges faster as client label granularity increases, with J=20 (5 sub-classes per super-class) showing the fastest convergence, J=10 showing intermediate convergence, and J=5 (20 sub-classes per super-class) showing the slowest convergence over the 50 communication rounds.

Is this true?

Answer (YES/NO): YES